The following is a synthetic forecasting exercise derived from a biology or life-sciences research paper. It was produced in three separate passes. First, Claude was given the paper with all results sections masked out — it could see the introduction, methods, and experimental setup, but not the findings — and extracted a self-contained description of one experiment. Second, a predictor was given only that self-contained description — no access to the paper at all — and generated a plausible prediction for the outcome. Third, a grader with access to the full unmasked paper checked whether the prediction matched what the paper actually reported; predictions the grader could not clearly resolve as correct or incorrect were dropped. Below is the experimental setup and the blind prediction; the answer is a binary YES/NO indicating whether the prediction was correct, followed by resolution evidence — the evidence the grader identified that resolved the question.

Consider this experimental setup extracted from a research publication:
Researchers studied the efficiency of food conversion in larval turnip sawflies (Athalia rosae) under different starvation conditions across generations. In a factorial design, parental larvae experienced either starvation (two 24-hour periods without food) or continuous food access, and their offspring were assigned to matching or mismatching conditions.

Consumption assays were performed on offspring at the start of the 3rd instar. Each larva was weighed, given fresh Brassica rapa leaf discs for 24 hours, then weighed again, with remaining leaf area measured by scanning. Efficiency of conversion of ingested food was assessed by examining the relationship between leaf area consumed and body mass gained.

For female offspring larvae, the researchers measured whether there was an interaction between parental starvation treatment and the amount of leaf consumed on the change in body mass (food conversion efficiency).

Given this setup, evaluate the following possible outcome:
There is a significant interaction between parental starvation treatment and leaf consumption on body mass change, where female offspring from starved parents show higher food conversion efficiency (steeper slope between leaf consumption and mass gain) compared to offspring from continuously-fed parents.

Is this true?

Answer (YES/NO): NO